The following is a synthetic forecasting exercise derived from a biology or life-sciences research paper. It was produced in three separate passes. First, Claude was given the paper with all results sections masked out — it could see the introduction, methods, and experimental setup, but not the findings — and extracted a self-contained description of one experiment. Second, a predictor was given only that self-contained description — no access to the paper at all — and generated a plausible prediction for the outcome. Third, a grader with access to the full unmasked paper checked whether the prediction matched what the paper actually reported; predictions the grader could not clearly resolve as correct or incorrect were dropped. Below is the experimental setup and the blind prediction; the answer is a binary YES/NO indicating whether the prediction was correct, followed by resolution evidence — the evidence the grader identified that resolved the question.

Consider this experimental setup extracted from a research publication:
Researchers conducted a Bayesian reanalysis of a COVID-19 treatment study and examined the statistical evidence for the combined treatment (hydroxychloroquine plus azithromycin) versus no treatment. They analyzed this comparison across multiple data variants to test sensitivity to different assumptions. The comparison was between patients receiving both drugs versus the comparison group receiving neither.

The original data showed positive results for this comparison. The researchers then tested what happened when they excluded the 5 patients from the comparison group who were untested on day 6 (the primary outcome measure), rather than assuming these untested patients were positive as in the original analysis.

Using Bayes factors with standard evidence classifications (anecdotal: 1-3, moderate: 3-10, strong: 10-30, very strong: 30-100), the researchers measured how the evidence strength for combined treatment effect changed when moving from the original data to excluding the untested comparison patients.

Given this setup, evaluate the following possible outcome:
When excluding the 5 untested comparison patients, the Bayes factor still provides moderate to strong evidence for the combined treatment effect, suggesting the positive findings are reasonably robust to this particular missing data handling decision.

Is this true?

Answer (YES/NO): NO